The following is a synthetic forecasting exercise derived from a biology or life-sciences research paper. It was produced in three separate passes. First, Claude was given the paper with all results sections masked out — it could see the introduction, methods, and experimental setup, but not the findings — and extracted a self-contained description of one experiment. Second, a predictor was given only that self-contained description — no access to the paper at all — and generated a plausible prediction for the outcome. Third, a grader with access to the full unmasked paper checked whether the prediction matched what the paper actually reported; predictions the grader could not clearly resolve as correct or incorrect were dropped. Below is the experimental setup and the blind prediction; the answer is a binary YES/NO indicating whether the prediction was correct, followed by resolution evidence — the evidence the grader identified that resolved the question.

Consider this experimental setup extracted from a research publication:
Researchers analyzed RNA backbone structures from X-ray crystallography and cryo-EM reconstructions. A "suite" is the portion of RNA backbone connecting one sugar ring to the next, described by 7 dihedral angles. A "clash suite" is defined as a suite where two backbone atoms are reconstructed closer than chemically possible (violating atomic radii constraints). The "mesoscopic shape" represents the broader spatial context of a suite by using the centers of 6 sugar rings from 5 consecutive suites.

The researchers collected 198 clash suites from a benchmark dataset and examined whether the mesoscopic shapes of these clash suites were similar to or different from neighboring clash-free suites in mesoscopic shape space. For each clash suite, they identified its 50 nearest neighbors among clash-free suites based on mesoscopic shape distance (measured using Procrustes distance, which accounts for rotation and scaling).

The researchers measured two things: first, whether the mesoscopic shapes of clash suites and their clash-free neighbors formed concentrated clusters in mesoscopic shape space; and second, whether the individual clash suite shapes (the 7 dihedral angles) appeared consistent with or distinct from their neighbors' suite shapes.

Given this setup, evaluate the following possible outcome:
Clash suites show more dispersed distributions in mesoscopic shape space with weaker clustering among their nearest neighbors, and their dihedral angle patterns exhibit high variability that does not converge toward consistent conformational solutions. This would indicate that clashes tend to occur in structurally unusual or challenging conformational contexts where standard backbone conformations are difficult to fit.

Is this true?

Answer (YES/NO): NO